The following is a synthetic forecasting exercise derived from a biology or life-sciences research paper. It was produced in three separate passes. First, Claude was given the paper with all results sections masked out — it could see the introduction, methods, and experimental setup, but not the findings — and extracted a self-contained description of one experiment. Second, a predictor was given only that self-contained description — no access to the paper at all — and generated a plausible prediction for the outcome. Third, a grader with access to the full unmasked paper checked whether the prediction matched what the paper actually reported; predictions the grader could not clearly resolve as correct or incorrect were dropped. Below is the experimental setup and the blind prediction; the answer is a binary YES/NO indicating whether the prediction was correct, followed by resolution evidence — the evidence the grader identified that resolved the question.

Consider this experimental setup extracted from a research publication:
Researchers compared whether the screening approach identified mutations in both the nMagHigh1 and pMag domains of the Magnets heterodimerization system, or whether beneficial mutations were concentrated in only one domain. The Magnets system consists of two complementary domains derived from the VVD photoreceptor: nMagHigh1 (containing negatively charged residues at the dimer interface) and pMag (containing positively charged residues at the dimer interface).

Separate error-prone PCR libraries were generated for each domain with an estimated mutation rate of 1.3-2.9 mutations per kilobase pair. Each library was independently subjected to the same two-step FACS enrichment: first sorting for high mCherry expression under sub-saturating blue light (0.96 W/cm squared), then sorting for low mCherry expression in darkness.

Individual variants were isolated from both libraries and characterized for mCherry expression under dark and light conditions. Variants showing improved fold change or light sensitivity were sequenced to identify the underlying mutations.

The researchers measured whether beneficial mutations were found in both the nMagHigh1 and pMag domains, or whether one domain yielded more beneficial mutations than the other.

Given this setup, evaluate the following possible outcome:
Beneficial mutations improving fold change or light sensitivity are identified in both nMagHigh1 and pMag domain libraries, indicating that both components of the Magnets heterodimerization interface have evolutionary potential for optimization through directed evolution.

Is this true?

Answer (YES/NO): YES